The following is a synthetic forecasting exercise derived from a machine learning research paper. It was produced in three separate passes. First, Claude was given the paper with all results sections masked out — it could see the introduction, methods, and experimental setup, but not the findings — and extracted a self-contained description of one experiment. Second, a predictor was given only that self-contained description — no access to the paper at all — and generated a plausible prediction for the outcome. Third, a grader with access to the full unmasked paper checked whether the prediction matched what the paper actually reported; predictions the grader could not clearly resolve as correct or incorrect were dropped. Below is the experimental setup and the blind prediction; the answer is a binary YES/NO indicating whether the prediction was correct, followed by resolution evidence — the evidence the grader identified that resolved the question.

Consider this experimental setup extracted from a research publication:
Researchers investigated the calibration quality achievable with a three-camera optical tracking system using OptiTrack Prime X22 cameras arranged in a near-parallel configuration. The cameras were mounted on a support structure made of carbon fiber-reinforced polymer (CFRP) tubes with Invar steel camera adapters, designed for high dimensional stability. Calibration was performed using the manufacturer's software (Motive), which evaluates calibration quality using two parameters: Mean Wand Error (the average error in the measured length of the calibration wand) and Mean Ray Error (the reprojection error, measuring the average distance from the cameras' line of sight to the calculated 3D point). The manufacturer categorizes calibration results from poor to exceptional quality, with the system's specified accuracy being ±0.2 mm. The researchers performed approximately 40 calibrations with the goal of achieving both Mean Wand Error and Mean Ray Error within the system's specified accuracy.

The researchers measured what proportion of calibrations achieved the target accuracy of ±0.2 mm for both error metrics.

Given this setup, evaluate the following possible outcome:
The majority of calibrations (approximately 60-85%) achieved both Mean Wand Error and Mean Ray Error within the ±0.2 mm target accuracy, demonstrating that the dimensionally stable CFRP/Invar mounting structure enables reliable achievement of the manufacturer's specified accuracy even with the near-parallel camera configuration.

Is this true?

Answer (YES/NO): NO